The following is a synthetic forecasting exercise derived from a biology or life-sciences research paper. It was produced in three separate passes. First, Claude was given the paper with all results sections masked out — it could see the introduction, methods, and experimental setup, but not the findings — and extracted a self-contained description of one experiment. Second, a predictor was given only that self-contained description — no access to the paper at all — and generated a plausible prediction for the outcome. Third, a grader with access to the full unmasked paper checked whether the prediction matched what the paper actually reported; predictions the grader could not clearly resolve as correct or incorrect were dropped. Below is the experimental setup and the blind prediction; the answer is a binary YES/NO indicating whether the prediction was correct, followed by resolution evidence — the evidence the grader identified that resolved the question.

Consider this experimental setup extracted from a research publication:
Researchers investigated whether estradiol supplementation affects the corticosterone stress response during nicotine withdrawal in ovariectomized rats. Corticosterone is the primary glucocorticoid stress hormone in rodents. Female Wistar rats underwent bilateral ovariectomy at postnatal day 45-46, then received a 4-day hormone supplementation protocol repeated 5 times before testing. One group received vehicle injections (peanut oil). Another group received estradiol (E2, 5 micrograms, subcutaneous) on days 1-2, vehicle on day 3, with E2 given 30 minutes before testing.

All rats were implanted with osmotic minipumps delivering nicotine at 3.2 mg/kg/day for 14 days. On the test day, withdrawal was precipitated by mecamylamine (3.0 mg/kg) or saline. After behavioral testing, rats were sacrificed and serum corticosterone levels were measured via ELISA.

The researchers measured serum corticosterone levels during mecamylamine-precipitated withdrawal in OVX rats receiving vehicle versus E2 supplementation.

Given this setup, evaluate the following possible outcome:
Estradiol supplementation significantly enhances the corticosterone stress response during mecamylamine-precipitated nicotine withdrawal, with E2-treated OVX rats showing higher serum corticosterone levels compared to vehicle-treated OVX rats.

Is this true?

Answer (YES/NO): NO